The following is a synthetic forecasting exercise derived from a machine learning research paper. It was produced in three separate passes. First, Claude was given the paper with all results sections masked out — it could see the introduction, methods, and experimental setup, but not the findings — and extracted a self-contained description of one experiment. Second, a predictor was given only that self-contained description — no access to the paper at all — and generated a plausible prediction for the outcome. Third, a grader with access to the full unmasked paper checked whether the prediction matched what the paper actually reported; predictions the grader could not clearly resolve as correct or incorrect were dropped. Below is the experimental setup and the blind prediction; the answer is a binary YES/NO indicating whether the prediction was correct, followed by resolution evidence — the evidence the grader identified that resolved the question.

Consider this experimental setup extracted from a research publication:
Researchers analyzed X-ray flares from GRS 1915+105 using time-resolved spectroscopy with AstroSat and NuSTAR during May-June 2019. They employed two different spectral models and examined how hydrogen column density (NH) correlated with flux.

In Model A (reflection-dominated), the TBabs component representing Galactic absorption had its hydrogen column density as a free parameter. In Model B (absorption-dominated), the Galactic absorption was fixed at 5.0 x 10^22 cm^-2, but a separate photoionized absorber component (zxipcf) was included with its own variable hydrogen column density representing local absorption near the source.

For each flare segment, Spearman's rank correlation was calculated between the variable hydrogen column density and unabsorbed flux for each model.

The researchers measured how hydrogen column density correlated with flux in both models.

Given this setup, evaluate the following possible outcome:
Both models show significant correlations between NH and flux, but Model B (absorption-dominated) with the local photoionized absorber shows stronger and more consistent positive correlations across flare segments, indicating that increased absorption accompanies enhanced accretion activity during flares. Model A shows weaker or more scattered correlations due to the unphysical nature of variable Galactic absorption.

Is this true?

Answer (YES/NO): NO